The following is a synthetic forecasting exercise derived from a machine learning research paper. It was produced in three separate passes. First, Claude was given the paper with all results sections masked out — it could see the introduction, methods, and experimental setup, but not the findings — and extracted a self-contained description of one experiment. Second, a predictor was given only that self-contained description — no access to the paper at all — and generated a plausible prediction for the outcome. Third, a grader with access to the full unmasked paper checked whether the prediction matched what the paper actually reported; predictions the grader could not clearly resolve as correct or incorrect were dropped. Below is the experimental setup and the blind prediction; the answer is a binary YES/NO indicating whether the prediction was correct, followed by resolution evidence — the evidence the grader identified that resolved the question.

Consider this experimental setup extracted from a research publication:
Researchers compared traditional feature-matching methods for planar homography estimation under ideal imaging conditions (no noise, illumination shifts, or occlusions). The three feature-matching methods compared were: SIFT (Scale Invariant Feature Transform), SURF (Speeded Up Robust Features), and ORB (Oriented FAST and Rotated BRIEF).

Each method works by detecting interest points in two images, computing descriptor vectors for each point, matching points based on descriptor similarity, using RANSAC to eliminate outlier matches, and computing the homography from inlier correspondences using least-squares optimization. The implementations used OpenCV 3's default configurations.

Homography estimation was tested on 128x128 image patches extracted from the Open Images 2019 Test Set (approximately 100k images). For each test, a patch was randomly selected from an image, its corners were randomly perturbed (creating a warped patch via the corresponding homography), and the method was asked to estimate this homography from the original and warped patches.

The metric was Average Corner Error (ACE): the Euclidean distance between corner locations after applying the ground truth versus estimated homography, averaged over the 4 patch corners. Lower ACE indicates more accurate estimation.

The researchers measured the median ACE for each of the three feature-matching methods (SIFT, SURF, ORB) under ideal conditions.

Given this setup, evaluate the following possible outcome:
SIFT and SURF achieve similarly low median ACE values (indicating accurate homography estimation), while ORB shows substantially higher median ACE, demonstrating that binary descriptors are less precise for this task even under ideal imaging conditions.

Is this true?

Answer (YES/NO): NO